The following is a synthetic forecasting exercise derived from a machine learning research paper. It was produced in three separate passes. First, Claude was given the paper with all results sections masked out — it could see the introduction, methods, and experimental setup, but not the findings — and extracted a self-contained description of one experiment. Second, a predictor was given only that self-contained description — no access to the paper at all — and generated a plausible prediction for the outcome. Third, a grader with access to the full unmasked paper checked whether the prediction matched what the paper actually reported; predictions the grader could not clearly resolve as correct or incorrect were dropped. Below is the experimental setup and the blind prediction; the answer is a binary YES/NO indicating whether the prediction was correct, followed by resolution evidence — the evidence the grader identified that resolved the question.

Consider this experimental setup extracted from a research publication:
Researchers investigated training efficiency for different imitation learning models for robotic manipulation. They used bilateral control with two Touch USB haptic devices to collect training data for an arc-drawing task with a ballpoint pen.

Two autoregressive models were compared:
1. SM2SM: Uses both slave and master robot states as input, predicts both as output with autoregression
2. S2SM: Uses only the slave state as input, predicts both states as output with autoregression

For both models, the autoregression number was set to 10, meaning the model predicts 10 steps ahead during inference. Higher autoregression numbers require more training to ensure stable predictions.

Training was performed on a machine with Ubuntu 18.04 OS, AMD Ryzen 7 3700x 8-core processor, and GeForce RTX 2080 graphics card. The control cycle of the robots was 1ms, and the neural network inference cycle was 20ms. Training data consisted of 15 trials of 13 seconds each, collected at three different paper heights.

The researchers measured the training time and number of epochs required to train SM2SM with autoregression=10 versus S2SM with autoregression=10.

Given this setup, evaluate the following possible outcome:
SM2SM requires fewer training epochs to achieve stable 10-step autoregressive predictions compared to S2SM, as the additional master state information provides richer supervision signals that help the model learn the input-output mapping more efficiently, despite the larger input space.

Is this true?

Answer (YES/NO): NO